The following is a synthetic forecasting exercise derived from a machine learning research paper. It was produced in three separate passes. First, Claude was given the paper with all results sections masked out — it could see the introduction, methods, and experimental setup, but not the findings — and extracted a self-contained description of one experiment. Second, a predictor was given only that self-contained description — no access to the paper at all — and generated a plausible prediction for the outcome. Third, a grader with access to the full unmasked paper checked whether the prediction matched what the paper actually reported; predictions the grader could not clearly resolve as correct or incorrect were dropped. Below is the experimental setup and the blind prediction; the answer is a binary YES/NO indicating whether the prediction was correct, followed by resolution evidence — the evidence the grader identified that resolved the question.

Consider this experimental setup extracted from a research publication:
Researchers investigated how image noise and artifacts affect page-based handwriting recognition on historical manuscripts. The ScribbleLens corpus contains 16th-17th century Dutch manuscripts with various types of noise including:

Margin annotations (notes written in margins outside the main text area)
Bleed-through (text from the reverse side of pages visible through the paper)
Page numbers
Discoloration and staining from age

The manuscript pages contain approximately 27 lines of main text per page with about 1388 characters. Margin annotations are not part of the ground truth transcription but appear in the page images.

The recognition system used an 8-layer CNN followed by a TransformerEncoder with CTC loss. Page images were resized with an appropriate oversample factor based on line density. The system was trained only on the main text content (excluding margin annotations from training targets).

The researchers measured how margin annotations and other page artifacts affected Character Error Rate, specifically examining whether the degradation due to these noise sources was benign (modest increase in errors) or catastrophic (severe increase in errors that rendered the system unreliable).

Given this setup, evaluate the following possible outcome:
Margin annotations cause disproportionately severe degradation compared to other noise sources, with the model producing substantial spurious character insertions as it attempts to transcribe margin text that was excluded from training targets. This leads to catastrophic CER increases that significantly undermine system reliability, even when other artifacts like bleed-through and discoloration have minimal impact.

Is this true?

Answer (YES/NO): NO